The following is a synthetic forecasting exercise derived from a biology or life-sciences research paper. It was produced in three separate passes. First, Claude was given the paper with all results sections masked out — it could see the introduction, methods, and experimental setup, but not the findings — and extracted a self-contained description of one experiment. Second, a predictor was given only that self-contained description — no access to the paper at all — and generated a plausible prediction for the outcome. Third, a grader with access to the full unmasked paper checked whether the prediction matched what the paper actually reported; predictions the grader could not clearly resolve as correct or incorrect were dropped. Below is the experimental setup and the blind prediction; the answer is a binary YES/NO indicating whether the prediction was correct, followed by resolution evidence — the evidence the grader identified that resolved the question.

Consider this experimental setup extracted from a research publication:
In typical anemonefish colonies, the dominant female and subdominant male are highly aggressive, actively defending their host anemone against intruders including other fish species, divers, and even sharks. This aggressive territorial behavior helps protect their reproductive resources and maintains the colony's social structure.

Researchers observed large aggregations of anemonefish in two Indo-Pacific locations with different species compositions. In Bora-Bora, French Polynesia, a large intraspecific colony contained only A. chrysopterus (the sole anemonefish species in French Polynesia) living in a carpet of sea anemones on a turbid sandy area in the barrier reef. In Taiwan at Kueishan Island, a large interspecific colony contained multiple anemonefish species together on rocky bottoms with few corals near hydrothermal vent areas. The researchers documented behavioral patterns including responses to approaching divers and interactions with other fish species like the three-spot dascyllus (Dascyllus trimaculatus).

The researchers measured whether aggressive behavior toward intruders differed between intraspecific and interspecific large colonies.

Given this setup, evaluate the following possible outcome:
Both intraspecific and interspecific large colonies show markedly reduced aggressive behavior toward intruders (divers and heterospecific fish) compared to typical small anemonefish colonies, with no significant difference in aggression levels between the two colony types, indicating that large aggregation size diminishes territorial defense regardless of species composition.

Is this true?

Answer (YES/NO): NO